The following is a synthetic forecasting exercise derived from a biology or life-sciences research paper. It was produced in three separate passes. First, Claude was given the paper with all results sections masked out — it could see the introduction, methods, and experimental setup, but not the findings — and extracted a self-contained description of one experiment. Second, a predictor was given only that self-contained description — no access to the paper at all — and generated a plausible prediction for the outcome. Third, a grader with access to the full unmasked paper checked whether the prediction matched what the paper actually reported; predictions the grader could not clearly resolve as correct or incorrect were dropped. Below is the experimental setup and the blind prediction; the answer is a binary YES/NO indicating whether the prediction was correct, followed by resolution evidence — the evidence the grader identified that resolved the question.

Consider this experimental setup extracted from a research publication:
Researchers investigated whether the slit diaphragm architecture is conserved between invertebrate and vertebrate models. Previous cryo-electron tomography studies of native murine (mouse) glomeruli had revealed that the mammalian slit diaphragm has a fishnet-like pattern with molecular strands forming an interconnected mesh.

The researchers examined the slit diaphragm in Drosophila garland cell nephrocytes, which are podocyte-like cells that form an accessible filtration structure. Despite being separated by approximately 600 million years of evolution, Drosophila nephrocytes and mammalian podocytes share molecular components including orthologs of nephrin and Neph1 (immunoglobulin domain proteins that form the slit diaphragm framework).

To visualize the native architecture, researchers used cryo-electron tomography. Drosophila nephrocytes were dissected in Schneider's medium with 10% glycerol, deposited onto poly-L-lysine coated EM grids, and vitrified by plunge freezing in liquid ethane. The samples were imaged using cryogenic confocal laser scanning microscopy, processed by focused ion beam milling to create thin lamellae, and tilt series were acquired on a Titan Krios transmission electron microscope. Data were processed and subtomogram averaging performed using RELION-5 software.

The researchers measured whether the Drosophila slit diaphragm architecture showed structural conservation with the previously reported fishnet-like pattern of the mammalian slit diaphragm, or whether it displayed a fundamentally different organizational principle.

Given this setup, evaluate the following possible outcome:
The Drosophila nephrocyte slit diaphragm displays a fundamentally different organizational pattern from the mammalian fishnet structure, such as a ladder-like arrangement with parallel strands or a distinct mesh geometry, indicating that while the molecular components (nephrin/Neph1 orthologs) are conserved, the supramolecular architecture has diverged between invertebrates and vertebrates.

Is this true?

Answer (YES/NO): NO